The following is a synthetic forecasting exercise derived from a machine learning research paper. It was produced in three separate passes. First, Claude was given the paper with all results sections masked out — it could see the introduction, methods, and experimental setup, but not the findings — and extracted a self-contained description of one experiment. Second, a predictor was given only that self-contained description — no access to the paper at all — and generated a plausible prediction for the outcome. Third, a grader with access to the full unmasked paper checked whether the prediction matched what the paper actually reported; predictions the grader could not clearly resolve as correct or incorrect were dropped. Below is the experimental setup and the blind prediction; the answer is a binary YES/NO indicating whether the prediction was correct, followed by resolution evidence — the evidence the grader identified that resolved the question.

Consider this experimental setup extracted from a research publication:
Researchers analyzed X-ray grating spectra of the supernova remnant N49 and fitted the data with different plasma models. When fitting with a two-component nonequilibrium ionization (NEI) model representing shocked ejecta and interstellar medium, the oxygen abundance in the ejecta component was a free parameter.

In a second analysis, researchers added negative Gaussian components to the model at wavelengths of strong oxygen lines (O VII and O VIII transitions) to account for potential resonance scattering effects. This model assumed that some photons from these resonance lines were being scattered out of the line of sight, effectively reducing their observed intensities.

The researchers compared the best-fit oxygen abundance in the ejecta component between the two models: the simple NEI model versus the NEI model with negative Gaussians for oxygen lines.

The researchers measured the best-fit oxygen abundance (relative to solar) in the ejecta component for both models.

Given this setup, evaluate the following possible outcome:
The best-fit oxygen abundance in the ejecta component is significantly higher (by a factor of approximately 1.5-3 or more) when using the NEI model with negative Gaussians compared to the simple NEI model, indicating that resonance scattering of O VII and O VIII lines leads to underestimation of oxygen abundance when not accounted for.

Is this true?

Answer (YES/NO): YES